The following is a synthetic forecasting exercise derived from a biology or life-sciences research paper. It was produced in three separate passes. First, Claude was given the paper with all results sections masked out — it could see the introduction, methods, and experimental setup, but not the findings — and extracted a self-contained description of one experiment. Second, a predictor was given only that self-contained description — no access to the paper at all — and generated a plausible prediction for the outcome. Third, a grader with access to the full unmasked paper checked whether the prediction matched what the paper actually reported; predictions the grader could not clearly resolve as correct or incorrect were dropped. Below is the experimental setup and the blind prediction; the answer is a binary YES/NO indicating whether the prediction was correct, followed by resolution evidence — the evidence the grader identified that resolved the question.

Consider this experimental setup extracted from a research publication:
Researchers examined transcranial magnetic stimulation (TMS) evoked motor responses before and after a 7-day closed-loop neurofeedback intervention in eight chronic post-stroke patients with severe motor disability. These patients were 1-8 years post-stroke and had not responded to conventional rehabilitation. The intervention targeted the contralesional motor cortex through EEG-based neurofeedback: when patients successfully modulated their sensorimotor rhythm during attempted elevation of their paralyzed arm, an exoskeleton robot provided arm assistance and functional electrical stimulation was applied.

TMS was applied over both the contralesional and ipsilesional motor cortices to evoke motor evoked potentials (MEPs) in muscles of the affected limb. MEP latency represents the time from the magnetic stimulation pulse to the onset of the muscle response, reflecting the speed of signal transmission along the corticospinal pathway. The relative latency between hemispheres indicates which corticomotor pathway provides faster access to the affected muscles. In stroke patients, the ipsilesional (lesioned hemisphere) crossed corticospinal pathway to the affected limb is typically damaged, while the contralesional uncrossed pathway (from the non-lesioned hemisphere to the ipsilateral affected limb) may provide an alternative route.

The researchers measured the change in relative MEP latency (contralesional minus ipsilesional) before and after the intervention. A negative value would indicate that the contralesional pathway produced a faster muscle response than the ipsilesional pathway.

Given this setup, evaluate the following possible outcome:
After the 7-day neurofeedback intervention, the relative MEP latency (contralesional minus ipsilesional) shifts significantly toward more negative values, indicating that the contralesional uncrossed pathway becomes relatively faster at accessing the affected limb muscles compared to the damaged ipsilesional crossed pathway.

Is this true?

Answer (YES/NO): NO